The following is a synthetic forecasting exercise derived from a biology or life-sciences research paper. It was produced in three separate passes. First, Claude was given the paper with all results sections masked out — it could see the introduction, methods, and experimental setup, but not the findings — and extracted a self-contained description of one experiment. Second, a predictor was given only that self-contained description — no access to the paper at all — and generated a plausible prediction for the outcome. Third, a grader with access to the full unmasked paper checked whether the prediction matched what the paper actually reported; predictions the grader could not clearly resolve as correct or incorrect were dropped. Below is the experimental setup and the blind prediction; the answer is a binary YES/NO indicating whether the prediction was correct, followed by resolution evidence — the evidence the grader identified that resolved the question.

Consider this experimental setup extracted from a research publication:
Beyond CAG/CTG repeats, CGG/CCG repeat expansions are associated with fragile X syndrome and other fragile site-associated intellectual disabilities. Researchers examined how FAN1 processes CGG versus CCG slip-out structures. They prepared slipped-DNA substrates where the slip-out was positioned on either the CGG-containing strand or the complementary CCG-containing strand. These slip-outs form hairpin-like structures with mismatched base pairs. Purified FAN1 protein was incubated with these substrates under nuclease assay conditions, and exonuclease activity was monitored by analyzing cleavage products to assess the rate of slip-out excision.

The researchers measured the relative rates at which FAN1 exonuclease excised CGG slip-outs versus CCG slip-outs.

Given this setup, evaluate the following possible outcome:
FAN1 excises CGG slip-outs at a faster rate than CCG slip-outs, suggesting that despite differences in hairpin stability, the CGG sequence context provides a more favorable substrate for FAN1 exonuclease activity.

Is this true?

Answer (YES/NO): NO